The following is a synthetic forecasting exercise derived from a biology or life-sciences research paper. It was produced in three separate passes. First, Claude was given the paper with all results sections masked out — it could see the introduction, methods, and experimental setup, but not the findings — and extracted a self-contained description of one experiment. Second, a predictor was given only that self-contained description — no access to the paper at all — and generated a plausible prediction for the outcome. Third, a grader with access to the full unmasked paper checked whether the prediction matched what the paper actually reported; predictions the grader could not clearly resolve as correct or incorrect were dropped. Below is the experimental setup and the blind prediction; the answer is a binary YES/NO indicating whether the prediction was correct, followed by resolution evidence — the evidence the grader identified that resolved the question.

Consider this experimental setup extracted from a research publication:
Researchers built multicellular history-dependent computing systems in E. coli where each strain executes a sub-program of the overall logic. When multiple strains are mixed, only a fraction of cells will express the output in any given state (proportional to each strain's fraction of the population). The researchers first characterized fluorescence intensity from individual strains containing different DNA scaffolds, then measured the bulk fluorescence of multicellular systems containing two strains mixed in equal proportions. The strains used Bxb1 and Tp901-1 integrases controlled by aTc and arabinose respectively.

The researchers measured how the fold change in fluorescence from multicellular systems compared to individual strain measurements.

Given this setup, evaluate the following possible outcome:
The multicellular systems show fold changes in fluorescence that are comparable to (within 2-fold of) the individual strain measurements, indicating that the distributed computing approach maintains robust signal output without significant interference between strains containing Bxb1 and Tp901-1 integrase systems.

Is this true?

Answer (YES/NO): YES